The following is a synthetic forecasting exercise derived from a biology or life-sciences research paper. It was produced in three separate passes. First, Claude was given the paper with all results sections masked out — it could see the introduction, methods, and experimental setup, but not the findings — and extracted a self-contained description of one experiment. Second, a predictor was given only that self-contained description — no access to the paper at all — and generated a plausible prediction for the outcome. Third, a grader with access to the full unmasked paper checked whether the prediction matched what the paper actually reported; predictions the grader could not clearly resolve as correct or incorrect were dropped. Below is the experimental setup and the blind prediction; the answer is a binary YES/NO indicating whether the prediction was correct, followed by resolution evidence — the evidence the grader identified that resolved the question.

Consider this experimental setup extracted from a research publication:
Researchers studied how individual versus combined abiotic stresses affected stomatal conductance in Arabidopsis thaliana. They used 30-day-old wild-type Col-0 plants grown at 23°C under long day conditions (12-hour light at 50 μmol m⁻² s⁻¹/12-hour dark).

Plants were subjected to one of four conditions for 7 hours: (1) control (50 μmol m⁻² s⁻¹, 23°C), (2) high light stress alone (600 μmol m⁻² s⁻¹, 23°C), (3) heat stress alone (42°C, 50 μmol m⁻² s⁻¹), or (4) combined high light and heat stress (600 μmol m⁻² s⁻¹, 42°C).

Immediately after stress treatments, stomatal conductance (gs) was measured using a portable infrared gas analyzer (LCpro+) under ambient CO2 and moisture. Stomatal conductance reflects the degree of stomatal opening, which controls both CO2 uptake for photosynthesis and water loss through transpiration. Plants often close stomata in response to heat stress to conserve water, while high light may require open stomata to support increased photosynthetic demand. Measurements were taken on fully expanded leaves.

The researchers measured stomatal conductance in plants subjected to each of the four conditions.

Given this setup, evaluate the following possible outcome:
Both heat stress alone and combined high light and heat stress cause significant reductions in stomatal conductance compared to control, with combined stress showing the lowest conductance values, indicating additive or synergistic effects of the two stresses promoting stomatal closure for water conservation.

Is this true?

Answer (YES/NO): NO